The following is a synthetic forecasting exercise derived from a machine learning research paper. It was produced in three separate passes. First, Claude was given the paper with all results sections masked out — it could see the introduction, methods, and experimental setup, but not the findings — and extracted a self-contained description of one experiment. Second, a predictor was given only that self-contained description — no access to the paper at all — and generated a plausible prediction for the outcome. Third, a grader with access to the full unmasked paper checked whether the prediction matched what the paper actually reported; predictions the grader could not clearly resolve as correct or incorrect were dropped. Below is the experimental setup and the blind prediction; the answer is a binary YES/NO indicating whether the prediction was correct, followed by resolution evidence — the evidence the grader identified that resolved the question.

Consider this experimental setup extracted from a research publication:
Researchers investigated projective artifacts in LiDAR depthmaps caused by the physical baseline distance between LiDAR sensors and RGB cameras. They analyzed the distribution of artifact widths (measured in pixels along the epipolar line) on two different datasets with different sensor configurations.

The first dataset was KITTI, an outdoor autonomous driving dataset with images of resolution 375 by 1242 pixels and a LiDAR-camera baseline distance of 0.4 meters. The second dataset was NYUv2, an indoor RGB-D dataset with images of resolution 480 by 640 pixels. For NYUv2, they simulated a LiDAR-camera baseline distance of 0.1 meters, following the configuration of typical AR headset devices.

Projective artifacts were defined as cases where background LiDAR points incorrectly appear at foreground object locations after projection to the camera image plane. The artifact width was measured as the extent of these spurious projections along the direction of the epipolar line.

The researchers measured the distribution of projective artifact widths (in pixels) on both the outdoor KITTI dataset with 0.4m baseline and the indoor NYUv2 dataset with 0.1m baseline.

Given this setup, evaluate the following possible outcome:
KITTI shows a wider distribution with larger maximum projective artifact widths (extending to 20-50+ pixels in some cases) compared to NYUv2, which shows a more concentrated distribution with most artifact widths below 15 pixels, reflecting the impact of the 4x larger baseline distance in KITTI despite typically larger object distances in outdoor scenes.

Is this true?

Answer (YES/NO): NO